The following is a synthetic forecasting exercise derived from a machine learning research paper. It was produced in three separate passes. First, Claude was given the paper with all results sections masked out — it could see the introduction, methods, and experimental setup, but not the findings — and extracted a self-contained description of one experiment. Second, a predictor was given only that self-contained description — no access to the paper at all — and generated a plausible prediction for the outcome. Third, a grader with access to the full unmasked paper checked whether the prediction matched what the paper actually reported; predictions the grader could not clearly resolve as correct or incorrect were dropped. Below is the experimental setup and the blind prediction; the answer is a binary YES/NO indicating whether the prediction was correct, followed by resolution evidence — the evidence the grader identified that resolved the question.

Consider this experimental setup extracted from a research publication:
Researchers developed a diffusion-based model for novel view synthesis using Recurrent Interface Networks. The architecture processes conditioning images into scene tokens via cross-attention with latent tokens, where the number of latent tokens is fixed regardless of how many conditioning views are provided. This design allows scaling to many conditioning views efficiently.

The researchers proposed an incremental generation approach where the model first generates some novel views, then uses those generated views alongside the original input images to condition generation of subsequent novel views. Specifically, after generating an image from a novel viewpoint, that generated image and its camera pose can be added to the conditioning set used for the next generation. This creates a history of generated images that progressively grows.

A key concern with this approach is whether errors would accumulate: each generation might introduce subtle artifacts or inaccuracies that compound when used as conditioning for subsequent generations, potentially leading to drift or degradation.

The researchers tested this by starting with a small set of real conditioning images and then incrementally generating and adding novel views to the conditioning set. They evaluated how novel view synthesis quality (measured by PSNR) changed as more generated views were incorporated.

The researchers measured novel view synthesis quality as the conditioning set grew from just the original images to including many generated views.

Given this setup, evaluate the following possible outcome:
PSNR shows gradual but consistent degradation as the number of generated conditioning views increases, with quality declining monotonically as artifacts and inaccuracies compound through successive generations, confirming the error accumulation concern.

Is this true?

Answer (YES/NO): NO